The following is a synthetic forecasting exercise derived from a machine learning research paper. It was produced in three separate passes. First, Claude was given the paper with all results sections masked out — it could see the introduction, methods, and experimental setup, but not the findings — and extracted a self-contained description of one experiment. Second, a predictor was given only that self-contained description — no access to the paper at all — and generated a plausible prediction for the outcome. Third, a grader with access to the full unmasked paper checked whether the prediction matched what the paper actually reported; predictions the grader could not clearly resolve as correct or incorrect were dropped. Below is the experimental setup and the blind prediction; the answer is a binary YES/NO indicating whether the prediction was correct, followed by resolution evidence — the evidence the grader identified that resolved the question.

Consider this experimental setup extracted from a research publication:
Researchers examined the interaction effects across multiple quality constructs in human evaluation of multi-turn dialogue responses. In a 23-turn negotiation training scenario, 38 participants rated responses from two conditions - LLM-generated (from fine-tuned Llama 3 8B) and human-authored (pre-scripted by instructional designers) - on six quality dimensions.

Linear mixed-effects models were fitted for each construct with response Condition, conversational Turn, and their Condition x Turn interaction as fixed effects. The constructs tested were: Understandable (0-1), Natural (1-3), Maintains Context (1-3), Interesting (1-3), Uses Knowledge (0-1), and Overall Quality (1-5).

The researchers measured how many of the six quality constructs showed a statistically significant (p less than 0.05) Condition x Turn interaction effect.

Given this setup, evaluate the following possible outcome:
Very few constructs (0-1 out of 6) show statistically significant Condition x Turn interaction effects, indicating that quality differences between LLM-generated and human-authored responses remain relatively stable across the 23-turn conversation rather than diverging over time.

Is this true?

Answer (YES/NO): NO